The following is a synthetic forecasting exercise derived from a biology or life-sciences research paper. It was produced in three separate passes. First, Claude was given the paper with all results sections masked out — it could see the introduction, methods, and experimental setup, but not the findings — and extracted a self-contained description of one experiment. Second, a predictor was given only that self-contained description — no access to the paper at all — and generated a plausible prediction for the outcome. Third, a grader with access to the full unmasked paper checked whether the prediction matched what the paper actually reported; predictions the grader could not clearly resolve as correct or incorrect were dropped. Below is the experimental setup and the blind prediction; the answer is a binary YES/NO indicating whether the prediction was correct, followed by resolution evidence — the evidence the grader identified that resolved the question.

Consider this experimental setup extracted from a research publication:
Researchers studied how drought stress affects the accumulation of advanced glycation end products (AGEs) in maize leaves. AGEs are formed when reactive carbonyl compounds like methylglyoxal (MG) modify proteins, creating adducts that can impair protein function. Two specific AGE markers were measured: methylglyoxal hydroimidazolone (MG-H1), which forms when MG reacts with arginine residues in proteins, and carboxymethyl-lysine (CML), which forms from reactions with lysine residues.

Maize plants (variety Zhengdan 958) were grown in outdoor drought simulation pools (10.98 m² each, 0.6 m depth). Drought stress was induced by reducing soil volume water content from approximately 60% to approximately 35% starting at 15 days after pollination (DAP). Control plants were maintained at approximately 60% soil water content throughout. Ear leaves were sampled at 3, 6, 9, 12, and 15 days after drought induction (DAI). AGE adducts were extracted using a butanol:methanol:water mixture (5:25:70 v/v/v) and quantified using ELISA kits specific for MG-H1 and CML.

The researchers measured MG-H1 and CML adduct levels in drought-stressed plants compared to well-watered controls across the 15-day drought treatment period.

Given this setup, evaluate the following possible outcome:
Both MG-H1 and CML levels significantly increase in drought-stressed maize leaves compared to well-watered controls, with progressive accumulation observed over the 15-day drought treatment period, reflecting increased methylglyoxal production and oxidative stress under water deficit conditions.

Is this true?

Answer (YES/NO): NO